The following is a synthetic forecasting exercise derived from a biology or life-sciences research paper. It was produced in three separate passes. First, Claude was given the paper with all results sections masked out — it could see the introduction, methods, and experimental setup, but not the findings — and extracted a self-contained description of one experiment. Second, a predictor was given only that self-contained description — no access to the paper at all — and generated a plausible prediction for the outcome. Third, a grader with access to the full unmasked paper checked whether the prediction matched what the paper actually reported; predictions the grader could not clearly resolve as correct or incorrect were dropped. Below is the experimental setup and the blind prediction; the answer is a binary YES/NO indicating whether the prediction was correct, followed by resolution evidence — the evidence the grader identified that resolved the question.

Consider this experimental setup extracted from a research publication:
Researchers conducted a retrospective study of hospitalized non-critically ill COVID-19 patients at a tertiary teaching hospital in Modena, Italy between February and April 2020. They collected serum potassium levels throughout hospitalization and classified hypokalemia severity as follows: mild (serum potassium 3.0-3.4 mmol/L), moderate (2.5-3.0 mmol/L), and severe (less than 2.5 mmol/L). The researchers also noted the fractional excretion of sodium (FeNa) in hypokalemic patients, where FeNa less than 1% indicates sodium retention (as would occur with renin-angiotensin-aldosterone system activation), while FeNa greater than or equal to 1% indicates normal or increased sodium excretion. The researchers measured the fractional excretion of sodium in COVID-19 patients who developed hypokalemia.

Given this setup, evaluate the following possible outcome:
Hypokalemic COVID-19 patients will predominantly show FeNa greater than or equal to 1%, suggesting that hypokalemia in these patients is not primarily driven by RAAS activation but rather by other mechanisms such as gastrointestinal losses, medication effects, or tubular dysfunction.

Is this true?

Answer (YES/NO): NO